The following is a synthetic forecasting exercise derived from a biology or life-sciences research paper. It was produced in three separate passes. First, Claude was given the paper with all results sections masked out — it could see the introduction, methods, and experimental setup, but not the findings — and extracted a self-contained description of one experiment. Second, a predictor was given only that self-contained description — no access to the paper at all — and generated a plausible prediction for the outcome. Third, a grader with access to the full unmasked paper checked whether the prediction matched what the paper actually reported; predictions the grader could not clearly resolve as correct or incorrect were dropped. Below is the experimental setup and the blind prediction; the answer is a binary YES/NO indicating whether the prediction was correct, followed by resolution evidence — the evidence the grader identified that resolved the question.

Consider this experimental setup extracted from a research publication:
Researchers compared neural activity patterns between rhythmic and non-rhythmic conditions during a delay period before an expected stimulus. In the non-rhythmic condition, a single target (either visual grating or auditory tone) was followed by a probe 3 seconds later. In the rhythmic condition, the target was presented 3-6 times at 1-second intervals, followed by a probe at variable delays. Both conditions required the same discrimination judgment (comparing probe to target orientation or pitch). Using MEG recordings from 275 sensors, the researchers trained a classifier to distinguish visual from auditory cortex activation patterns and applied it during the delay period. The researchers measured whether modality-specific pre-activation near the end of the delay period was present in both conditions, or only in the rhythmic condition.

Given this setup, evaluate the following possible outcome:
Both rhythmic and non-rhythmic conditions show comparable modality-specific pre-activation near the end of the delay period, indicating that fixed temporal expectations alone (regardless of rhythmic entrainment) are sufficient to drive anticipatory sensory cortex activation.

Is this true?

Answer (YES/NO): YES